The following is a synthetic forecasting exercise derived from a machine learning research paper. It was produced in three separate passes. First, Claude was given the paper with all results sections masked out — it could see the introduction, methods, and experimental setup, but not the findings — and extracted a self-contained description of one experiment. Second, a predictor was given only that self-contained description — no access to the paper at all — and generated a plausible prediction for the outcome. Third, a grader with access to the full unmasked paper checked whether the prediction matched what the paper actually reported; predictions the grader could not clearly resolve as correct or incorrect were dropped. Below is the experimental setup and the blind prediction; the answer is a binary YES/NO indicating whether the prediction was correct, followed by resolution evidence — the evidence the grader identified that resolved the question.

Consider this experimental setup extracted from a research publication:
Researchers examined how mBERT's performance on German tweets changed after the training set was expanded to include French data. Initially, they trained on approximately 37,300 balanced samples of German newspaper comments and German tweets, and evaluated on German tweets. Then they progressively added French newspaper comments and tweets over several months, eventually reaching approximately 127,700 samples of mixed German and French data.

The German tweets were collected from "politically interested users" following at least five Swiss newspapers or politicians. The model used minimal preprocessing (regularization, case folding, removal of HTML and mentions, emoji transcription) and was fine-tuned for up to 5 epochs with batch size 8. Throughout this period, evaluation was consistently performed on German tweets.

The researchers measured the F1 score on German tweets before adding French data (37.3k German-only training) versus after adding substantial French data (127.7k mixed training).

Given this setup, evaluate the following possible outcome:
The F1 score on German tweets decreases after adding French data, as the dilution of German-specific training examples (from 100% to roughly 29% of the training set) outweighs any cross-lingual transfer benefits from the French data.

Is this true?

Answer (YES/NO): NO